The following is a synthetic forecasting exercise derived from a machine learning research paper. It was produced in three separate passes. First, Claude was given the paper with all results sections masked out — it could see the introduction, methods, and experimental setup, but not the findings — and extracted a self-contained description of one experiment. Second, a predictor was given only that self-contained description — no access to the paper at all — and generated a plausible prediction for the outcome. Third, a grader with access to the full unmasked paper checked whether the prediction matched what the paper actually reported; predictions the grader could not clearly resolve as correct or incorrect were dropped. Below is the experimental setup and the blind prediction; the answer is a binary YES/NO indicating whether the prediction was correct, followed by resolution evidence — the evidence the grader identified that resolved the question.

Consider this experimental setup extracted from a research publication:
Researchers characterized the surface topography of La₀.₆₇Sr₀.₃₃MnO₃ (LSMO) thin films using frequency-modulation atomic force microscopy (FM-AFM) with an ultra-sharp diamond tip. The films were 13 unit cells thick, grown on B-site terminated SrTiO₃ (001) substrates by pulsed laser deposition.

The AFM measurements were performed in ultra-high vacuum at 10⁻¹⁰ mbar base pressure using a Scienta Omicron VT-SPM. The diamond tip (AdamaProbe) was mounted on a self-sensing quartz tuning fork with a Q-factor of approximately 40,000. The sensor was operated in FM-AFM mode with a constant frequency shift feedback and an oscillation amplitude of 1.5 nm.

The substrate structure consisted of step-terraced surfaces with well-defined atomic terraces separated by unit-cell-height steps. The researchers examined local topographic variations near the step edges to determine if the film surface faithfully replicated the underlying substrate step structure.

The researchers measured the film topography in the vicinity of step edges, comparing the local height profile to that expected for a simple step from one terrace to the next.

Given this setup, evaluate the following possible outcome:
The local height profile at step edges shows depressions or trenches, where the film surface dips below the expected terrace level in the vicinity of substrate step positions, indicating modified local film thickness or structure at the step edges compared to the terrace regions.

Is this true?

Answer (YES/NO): NO